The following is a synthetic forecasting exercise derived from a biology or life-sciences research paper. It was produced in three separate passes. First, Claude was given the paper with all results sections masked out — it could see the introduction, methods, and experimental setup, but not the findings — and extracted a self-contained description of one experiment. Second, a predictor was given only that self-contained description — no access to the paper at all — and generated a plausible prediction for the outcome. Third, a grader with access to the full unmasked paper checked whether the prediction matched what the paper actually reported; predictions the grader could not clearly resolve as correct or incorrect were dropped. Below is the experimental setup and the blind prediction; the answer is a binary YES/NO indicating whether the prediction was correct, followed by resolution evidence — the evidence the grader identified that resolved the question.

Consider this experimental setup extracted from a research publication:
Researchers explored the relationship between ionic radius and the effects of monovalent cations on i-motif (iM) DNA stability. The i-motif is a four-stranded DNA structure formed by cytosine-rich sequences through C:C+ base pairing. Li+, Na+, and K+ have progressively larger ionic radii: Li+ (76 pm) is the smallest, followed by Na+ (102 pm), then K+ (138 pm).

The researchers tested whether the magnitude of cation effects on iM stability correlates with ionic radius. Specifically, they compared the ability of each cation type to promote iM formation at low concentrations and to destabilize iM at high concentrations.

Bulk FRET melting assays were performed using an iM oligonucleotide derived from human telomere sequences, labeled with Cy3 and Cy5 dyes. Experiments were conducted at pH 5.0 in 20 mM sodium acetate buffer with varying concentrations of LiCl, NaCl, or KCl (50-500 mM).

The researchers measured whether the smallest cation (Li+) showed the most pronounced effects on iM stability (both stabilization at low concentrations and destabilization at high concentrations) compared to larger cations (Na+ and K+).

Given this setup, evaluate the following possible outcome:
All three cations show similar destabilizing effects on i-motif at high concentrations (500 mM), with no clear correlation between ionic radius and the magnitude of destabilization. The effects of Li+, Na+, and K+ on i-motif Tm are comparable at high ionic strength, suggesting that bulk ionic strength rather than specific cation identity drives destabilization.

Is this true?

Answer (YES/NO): NO